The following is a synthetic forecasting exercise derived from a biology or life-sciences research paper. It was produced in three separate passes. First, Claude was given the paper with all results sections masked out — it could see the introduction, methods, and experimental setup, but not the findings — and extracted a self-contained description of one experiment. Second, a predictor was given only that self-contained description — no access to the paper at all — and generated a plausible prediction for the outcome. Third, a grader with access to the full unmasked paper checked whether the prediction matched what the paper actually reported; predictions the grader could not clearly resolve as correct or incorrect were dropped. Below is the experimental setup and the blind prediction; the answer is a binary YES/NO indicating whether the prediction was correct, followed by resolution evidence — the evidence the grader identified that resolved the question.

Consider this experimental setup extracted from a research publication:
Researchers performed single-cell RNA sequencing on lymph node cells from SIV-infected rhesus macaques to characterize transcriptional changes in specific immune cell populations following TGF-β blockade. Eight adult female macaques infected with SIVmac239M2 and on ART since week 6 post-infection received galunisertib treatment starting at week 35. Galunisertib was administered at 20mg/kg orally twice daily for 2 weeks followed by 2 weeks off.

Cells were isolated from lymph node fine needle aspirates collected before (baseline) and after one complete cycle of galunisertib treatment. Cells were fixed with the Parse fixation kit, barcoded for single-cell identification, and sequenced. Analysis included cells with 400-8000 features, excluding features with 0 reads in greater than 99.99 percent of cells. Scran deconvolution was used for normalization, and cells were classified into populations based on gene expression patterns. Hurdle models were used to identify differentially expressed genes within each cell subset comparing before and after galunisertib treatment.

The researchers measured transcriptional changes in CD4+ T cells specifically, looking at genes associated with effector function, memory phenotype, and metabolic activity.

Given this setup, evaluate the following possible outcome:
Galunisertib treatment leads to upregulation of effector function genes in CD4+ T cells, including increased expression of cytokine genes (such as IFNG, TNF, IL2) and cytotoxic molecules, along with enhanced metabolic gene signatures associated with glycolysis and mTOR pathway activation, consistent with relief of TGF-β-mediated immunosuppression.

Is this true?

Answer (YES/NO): NO